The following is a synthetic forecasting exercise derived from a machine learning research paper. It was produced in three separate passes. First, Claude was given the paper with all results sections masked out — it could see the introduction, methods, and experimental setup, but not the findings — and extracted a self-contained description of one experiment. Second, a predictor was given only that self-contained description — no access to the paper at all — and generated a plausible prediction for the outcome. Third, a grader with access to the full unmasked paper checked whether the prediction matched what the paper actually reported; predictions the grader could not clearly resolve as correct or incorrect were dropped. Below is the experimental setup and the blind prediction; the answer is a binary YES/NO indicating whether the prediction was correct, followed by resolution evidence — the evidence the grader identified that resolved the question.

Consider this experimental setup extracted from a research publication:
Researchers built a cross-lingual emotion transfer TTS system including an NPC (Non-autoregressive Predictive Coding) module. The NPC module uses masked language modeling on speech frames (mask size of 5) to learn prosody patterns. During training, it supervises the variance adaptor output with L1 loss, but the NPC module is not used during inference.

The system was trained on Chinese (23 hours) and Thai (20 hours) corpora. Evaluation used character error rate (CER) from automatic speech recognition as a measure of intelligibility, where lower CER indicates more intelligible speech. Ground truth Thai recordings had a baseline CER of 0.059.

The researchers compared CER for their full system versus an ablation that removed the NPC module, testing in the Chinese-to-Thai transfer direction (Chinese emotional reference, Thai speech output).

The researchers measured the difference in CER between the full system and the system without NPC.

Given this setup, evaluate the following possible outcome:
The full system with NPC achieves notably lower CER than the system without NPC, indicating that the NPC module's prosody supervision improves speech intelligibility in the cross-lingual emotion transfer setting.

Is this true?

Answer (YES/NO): NO